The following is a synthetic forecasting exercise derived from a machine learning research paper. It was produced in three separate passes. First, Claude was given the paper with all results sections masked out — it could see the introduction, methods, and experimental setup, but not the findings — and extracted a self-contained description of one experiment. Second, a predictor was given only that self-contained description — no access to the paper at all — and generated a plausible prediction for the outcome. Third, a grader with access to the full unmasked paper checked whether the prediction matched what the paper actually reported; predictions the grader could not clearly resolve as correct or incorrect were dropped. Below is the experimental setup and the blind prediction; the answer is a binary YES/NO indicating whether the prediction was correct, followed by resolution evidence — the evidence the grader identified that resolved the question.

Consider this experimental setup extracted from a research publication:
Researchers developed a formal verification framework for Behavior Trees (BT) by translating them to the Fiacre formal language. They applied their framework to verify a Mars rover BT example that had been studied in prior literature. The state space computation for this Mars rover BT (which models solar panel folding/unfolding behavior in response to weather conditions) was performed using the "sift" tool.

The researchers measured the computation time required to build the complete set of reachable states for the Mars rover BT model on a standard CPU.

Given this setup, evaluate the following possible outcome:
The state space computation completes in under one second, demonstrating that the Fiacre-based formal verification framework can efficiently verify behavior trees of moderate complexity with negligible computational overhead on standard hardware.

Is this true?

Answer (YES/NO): YES